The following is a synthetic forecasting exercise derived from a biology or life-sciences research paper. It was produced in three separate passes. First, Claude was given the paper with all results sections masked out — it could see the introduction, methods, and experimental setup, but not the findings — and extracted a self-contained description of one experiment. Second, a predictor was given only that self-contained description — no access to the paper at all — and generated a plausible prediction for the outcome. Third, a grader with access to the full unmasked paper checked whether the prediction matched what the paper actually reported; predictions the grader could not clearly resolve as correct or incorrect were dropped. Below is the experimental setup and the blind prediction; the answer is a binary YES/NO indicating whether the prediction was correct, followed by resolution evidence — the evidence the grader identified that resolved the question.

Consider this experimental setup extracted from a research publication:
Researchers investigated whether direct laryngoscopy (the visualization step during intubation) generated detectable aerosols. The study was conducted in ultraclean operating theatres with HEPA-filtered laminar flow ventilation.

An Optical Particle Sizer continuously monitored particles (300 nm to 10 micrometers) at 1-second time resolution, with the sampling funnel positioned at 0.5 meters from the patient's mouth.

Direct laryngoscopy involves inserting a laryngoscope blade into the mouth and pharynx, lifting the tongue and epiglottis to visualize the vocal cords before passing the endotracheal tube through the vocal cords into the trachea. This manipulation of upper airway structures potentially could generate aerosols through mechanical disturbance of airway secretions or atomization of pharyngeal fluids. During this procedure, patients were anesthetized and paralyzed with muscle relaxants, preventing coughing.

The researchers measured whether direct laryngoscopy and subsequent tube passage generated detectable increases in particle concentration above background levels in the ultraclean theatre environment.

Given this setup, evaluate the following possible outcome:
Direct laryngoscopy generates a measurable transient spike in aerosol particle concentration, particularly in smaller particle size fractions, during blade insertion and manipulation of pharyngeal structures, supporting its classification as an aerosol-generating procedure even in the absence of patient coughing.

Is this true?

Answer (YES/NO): NO